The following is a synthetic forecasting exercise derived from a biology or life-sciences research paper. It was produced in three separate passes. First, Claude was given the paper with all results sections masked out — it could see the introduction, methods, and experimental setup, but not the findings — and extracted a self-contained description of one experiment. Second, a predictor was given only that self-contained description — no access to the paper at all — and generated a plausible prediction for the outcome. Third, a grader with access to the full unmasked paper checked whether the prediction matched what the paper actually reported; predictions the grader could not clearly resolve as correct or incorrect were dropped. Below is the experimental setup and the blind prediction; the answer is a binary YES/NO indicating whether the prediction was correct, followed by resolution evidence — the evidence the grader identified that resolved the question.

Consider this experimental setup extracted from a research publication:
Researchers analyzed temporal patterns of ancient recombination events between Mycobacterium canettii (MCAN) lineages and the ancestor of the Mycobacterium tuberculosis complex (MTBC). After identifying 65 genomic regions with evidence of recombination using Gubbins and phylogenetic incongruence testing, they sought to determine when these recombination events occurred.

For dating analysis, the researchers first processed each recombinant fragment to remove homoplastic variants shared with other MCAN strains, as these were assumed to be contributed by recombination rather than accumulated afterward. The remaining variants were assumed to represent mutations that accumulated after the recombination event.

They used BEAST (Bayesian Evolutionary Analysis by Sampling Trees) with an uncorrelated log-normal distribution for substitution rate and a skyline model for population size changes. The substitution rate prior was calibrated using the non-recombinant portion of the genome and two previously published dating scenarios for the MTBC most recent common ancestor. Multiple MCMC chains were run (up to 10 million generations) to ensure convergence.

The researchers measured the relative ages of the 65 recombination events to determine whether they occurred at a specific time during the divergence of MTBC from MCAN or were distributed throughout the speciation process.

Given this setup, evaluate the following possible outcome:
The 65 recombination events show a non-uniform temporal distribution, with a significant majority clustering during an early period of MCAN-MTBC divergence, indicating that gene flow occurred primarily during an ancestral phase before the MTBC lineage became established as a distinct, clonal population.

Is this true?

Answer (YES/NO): NO